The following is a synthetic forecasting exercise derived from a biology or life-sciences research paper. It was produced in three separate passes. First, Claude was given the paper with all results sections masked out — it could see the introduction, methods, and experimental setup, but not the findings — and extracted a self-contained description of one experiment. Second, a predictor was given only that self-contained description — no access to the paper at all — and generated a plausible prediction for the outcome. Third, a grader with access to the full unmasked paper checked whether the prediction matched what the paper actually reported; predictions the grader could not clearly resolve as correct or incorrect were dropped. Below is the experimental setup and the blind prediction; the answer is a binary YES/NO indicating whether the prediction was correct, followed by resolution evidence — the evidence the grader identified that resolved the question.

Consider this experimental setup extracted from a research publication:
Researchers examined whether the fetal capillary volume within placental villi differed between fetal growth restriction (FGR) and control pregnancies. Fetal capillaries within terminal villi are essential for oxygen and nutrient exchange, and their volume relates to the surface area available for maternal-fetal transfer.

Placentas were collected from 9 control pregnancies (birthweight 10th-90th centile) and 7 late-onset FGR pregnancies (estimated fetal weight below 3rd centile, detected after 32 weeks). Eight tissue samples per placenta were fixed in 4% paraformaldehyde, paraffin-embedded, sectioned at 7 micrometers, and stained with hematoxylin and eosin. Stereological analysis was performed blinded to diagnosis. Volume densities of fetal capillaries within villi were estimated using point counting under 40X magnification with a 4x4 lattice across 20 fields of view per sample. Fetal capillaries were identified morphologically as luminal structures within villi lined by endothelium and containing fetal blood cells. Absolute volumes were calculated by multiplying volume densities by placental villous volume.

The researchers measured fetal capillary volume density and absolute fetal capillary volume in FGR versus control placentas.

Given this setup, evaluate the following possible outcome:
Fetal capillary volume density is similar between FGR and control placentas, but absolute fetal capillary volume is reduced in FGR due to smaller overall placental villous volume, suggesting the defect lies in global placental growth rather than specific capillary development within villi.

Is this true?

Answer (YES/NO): NO